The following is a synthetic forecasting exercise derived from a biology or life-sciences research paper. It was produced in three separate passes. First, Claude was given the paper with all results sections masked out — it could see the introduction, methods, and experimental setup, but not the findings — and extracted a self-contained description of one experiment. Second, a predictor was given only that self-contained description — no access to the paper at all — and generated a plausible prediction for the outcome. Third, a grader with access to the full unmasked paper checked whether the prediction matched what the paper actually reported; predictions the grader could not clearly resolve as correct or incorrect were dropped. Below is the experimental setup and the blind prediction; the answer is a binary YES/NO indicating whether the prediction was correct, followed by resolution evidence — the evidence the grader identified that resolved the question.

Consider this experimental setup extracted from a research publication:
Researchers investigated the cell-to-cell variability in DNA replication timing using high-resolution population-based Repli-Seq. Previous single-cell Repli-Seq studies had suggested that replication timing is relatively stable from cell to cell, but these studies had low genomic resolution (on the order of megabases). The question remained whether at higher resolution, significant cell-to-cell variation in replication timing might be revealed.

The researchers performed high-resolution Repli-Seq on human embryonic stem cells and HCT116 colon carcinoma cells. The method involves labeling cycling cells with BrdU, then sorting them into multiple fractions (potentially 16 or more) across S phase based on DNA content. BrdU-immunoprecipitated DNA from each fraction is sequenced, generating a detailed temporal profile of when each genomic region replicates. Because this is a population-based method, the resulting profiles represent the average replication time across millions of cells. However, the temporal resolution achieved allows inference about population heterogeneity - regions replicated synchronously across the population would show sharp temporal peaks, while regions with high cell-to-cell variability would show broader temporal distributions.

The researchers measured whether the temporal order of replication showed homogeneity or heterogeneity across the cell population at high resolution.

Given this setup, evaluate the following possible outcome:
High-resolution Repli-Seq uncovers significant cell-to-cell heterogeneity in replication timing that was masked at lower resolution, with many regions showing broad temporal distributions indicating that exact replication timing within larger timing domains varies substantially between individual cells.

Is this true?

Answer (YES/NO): NO